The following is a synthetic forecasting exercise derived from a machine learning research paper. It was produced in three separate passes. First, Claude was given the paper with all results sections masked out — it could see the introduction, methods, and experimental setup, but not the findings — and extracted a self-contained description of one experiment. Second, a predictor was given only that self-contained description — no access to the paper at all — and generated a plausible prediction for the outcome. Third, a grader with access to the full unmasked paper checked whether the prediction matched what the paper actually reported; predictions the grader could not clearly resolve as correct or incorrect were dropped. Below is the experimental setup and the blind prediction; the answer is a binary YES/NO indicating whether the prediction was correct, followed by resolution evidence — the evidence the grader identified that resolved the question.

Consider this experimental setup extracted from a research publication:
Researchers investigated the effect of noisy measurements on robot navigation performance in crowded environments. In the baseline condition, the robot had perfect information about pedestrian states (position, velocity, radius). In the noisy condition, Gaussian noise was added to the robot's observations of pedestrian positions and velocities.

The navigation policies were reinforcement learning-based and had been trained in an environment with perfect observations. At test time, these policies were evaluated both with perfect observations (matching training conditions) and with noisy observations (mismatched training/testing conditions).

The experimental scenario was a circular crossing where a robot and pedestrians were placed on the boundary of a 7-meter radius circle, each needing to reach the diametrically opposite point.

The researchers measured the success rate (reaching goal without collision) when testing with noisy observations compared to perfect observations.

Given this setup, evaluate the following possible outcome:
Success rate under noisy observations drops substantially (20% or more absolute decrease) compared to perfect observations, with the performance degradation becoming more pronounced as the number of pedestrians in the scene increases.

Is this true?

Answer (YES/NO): NO